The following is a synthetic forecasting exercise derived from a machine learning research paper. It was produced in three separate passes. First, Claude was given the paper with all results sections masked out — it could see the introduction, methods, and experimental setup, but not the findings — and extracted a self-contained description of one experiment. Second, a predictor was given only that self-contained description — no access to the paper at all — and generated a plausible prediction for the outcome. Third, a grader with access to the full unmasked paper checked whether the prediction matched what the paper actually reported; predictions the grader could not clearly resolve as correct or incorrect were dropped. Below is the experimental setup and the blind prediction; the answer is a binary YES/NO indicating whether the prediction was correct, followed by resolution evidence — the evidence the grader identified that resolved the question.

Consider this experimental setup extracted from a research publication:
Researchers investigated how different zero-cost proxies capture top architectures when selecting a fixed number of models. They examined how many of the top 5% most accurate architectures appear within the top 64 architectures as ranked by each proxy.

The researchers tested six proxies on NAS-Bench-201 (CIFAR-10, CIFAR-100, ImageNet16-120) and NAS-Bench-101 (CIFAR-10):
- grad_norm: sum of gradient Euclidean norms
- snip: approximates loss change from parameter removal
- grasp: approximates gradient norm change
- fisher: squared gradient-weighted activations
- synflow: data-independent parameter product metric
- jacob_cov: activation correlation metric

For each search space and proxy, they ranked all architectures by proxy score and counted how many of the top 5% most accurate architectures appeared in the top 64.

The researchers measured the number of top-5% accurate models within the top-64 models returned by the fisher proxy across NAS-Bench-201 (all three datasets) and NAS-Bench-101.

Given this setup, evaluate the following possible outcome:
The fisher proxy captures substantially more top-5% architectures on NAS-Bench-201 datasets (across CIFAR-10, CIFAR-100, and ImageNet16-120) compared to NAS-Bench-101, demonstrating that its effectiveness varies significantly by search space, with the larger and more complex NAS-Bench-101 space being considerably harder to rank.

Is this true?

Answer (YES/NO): NO